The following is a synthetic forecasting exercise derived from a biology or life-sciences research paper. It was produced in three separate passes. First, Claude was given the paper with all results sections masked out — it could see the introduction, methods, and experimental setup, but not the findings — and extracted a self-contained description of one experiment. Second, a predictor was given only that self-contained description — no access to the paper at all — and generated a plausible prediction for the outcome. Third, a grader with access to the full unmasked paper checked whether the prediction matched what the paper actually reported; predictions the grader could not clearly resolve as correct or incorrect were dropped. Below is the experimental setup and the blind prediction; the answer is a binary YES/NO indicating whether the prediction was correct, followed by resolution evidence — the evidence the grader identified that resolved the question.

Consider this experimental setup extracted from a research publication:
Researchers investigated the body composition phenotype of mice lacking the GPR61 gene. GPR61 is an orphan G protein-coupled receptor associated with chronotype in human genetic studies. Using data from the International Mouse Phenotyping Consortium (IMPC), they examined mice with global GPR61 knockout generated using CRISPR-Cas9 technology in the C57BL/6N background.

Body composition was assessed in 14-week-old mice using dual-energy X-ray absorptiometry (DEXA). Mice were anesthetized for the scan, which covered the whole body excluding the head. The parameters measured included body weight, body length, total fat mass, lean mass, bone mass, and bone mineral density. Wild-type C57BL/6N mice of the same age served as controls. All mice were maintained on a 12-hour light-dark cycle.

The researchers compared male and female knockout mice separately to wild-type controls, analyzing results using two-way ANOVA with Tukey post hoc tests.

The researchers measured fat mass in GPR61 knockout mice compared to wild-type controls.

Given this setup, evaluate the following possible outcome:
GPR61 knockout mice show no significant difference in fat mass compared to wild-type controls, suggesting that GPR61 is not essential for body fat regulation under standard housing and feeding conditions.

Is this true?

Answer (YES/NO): NO